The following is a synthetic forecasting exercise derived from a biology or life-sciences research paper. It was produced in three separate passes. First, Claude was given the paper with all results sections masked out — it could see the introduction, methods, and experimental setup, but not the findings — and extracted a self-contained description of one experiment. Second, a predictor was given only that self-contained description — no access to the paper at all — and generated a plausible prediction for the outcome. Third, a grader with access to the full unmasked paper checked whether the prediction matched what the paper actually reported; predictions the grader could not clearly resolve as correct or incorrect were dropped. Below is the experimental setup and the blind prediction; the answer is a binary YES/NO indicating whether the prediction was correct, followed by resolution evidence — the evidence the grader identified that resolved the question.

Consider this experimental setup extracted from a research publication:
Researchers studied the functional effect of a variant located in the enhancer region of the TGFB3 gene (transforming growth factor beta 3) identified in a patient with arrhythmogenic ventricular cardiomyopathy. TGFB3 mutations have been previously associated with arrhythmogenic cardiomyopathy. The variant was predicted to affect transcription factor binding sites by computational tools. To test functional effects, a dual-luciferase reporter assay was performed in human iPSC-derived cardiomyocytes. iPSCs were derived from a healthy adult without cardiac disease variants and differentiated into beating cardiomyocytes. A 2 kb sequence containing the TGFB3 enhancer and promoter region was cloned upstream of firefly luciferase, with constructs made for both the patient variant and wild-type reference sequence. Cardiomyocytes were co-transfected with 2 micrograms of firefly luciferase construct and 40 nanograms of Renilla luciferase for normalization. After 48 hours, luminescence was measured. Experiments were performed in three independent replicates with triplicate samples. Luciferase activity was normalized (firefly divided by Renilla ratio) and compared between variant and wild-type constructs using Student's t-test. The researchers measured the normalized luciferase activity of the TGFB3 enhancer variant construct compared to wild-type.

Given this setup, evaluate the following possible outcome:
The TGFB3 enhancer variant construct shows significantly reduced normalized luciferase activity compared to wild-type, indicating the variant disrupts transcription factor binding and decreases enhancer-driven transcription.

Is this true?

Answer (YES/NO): NO